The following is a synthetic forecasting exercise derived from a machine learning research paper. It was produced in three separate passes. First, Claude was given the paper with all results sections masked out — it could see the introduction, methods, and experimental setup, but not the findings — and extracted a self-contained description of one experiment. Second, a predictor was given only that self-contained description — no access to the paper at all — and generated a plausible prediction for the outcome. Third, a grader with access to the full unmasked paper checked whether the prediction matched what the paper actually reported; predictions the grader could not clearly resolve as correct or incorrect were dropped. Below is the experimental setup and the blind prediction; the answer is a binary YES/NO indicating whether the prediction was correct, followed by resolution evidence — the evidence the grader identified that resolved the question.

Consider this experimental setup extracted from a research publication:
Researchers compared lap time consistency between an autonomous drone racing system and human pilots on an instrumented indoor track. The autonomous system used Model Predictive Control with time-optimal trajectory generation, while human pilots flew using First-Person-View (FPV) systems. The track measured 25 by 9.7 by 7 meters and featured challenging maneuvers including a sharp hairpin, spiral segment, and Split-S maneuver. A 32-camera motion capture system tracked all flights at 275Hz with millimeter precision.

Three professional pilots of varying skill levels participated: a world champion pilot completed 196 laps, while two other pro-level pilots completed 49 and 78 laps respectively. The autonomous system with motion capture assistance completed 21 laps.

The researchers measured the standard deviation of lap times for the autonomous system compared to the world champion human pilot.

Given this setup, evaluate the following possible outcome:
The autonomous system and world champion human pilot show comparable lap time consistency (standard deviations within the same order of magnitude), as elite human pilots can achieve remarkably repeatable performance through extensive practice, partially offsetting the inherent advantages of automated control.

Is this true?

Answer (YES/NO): NO